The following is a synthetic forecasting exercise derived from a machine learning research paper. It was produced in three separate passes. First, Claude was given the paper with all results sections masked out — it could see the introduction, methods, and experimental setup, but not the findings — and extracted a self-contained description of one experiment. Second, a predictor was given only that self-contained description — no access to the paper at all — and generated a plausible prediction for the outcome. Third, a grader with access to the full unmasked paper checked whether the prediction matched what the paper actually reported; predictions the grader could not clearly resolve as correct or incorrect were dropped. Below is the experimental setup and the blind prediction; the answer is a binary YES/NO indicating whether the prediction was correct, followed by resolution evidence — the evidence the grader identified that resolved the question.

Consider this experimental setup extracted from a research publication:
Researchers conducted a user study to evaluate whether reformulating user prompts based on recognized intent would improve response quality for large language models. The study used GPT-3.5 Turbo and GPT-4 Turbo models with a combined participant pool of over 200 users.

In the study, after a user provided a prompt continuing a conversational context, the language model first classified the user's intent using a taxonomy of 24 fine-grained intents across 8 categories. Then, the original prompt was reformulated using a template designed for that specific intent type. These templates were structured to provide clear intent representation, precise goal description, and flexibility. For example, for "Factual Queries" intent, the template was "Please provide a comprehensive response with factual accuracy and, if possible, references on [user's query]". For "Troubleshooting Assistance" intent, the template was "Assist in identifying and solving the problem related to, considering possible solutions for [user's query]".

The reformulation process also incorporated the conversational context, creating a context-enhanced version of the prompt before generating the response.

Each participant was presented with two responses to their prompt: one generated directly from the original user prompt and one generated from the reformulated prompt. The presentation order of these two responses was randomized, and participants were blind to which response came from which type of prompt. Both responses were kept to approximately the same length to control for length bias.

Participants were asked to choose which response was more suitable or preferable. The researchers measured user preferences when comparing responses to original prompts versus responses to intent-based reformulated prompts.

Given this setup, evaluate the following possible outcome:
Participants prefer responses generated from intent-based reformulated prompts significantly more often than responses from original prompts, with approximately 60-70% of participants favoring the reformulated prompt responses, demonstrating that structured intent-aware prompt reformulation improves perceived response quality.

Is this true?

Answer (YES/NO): NO